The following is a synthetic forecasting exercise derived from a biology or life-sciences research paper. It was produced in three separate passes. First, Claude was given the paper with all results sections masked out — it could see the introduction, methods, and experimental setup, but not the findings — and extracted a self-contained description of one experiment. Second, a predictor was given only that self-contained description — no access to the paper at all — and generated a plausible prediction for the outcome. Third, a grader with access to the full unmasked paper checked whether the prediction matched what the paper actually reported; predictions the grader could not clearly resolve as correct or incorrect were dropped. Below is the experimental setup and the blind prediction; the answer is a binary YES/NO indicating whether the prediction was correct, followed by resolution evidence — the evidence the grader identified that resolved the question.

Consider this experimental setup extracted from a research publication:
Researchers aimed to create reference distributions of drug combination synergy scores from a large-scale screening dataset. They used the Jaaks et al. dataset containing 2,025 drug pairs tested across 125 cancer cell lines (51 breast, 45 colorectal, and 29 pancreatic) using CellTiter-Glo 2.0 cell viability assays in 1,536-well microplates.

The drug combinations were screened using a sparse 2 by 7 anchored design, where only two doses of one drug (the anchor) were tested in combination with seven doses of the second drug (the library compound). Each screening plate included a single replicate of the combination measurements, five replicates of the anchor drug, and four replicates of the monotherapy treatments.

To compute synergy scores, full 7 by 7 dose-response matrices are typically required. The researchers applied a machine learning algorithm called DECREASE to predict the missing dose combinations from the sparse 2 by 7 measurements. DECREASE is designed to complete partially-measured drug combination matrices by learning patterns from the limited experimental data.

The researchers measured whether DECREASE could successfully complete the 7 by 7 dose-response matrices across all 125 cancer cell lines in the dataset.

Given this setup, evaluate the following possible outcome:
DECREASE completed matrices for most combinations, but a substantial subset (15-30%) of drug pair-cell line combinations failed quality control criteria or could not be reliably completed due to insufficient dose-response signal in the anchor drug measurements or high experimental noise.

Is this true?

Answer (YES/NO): NO